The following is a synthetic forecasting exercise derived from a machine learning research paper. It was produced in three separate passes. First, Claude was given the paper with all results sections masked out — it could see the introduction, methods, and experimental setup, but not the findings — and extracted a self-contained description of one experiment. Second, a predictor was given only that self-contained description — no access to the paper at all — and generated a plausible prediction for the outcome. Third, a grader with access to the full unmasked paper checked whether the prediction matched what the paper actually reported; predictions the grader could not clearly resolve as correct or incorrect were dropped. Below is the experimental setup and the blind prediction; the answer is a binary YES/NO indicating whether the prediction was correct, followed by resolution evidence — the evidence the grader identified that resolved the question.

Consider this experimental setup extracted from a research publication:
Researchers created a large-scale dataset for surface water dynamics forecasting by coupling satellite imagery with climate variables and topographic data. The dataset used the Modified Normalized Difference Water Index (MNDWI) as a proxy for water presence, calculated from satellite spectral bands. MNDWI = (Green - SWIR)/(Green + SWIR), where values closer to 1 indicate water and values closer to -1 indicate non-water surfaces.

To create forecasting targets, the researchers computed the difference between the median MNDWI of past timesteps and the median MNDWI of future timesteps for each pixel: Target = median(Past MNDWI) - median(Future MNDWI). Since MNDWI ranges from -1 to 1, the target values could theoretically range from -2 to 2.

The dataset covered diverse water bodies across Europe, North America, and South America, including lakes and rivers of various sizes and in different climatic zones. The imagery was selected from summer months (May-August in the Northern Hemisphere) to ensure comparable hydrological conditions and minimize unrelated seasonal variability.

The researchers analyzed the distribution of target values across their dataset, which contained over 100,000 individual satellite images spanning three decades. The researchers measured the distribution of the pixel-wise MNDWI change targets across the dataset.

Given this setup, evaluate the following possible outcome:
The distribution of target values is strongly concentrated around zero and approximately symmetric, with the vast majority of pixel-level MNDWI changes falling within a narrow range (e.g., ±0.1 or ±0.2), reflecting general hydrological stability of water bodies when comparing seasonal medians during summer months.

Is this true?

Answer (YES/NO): NO